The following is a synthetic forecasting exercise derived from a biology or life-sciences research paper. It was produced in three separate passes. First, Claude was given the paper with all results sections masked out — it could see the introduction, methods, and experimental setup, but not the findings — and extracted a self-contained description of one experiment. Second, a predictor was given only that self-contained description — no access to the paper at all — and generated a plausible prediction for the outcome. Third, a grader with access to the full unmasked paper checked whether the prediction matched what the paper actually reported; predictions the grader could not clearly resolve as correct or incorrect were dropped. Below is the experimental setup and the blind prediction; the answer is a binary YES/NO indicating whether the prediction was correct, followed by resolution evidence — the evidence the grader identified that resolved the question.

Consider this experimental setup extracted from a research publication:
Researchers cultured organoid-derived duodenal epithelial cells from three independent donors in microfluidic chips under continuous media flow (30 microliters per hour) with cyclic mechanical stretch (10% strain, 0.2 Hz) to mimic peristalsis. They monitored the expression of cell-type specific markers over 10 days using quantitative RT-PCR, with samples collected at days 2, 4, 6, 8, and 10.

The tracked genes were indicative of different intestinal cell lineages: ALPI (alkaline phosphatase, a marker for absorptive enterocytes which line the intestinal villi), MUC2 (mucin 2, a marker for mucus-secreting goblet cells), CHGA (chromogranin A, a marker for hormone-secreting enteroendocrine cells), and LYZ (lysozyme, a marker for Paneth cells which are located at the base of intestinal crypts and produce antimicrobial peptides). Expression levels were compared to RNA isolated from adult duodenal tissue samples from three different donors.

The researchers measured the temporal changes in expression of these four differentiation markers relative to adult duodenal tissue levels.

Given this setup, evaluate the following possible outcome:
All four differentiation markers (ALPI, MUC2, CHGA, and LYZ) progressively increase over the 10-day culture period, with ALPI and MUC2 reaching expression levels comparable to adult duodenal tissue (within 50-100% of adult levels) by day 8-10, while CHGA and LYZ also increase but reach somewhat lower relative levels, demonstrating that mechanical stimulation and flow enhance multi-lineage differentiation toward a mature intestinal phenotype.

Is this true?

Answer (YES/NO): NO